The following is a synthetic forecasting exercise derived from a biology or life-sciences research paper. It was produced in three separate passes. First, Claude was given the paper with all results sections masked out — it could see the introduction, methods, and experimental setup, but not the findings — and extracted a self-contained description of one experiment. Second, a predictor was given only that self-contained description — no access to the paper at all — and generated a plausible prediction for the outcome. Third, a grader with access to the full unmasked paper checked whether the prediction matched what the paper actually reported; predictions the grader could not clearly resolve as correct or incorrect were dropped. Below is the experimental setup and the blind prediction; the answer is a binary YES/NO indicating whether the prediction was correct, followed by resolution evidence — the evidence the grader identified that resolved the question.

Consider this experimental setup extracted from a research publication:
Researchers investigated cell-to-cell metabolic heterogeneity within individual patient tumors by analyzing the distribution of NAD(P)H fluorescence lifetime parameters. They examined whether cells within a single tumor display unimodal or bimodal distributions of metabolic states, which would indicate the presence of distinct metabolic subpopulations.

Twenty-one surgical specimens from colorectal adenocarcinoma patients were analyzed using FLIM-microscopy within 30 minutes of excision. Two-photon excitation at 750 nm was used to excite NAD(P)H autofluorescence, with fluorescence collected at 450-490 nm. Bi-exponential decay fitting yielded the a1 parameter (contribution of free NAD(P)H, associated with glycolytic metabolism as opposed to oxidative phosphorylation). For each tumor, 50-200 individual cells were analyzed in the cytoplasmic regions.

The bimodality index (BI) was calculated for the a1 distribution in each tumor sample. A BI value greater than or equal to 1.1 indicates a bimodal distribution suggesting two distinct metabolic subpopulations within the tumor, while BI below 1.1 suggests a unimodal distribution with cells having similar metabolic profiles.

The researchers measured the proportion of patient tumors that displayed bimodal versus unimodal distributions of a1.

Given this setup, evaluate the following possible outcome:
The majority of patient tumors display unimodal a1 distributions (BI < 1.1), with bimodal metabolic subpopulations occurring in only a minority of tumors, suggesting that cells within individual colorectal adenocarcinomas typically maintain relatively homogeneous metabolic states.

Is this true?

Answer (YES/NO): YES